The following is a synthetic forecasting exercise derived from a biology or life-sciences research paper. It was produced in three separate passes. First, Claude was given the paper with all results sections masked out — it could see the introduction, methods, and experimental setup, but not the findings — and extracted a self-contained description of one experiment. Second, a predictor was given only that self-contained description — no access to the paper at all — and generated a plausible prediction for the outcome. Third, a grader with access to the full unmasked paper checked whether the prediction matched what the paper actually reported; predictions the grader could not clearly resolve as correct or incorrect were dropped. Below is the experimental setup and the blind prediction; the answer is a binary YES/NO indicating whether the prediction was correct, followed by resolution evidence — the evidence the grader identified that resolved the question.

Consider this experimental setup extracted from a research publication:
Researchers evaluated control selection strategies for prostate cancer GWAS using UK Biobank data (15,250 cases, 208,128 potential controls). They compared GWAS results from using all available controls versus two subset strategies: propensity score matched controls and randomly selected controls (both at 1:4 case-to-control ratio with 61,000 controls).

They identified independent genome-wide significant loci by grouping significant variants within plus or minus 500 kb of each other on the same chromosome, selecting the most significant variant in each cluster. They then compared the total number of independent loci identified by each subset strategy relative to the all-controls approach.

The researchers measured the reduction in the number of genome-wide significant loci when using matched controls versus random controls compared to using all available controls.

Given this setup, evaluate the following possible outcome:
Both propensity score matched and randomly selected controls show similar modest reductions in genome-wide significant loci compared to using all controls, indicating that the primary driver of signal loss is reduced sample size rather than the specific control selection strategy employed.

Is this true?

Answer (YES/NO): YES